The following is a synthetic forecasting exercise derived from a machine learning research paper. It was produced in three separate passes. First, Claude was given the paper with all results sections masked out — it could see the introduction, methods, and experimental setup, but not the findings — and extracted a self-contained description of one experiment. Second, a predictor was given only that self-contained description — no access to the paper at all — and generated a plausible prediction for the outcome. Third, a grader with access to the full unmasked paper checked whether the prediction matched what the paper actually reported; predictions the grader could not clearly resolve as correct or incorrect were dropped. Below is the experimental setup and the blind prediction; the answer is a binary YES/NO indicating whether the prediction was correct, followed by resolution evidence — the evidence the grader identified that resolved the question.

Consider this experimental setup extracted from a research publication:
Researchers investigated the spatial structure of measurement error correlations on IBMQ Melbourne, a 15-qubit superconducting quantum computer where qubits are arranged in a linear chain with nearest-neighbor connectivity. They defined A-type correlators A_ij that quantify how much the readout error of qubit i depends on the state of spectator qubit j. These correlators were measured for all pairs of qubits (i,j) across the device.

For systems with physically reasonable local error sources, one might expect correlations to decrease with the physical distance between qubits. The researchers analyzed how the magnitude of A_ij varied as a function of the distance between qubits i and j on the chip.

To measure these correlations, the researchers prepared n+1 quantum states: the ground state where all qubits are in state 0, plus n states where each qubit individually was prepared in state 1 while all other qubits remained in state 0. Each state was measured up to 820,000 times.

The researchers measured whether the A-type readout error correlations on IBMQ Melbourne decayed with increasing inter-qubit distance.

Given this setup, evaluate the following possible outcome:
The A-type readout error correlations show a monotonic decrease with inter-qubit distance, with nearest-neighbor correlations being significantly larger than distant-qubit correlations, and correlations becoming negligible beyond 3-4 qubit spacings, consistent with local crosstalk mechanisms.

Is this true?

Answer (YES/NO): NO